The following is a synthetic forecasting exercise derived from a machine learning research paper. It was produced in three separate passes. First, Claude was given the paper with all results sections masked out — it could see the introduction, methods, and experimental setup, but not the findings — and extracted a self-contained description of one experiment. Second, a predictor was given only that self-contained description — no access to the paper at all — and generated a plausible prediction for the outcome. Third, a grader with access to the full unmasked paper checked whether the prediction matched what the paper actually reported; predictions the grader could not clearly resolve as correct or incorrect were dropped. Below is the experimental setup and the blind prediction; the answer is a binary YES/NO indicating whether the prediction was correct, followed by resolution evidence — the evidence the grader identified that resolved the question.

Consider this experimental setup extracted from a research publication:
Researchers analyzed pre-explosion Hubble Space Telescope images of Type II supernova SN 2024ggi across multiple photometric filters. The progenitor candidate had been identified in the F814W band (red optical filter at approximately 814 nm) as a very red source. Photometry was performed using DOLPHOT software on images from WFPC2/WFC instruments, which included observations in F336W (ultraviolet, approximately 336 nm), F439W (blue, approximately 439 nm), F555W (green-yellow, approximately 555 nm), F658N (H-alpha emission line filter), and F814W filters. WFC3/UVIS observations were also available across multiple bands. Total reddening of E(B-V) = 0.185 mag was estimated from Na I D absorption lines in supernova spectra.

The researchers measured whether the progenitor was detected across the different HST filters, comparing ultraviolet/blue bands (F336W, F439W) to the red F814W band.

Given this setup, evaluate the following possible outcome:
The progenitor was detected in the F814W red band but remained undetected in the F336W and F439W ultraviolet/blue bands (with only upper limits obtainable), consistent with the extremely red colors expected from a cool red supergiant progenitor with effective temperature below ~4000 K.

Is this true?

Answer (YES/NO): YES